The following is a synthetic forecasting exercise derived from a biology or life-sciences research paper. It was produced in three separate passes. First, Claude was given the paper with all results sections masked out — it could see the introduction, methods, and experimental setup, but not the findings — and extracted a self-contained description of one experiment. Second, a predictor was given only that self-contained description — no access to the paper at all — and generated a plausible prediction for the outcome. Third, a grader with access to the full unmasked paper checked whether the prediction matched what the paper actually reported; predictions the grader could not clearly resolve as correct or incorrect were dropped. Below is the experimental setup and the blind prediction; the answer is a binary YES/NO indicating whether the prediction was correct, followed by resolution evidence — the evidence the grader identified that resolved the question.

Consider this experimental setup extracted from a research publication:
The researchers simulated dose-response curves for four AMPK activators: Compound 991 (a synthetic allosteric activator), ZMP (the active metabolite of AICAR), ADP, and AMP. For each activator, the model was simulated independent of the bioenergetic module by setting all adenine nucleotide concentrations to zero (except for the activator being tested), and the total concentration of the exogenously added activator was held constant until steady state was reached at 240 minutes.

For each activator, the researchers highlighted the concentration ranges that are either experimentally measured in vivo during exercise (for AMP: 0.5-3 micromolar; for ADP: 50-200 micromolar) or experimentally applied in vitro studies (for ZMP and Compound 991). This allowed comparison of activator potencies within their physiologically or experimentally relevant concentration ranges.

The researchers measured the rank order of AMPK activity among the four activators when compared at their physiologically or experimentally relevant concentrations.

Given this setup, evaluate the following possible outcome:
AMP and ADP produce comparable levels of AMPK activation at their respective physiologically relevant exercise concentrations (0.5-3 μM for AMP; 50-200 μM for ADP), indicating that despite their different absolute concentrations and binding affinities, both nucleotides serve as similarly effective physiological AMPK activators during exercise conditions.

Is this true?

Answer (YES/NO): NO